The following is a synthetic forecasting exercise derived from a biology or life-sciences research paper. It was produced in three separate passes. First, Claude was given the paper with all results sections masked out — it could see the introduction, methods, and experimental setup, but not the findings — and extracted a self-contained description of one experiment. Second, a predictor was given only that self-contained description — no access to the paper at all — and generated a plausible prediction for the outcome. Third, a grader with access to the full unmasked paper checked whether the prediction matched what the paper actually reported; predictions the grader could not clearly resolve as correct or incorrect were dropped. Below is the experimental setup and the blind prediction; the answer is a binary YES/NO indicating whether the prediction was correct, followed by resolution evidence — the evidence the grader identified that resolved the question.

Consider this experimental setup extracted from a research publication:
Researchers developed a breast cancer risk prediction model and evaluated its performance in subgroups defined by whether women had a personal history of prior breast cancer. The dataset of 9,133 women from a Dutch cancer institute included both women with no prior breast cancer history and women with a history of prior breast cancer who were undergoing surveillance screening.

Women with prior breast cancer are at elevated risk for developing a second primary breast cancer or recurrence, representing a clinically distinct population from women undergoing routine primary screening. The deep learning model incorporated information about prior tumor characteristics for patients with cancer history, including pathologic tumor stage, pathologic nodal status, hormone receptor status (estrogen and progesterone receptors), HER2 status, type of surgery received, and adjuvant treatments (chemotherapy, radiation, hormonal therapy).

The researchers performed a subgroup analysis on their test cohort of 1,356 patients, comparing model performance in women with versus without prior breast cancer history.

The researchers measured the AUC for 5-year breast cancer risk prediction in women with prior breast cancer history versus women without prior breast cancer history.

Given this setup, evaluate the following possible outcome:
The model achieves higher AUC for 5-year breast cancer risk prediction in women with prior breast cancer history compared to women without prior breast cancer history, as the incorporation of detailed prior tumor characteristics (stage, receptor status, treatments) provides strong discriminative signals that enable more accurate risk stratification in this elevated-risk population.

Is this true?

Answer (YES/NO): NO